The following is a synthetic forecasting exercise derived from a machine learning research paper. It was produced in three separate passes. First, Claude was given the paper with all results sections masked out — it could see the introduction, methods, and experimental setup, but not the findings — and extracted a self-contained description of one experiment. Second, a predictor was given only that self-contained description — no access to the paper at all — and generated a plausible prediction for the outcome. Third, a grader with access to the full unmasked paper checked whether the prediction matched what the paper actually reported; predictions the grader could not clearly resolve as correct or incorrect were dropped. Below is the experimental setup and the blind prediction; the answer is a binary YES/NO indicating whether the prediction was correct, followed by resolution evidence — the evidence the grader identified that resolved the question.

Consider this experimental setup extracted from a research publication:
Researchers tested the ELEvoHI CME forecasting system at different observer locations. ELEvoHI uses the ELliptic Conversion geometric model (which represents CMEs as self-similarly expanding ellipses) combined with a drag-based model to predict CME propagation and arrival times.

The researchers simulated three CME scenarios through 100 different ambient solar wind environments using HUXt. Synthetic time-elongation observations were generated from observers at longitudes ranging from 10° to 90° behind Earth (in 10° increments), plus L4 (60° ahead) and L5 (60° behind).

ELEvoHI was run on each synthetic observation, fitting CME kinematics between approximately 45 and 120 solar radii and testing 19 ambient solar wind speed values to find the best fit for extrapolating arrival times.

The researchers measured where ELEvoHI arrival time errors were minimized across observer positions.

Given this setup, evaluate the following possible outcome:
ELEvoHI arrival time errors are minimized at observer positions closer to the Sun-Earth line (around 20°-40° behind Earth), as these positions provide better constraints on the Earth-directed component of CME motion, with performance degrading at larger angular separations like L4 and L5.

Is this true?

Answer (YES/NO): NO